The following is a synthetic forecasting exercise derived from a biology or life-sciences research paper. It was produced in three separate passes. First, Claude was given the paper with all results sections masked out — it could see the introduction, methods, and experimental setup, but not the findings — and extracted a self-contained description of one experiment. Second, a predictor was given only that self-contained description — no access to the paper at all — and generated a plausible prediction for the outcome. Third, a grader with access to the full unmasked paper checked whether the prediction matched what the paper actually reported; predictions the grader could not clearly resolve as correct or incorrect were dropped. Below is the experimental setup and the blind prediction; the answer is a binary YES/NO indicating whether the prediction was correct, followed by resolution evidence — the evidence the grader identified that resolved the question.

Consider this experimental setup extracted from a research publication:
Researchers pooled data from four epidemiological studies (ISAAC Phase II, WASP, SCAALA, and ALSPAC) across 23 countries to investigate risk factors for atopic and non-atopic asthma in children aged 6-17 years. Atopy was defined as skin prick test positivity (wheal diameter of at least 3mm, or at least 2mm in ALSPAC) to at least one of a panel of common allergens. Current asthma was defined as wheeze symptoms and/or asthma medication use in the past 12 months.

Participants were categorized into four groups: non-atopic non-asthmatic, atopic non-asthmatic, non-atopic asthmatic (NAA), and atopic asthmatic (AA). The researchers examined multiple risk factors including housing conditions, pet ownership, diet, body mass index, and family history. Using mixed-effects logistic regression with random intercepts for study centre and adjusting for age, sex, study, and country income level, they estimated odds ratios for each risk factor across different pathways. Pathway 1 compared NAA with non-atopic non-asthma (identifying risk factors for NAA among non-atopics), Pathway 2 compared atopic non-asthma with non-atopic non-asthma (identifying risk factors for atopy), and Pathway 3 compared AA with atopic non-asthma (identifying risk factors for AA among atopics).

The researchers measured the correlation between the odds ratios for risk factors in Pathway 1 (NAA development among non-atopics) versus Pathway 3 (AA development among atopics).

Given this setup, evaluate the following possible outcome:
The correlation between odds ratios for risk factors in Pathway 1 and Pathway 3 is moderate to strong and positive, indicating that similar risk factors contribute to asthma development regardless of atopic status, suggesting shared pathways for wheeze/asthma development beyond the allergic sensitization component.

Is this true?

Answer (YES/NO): YES